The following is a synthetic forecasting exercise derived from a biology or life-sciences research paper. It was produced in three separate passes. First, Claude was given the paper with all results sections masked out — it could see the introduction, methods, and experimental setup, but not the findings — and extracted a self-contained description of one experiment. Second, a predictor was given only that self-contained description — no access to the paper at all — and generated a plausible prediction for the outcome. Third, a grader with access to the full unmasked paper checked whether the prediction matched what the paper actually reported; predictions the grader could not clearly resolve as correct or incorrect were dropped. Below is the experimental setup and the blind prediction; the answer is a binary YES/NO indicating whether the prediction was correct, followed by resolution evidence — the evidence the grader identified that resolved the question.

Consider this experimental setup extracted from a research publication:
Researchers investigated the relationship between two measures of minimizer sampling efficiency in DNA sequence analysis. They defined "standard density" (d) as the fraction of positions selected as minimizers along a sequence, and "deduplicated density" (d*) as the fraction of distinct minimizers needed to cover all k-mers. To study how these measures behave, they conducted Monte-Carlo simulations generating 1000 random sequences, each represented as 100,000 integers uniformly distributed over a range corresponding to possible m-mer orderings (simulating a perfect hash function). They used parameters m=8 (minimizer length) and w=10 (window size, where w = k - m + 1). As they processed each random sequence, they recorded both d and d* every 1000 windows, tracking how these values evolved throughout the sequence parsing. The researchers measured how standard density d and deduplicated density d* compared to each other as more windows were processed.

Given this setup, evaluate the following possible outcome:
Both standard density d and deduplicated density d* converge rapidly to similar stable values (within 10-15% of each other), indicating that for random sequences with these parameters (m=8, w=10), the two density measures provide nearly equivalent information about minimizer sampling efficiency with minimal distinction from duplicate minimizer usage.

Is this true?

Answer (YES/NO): NO